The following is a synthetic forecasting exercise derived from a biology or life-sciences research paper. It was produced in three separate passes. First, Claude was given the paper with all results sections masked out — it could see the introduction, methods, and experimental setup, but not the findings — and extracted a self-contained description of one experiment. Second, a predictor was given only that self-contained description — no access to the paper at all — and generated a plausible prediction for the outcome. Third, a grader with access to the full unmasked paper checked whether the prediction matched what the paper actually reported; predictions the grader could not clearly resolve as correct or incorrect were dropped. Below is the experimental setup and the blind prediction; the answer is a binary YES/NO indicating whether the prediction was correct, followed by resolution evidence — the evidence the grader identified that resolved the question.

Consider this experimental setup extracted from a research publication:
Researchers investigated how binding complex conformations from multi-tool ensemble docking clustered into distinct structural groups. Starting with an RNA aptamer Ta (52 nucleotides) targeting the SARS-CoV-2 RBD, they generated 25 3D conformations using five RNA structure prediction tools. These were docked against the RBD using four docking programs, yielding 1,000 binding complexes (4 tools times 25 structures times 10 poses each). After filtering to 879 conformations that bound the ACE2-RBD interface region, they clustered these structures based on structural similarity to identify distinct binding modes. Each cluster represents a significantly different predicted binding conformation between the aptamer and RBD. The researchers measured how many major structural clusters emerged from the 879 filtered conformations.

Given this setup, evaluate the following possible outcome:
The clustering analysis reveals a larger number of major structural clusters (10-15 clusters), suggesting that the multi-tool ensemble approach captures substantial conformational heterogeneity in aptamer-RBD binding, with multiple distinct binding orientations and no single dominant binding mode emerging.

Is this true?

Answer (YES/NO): NO